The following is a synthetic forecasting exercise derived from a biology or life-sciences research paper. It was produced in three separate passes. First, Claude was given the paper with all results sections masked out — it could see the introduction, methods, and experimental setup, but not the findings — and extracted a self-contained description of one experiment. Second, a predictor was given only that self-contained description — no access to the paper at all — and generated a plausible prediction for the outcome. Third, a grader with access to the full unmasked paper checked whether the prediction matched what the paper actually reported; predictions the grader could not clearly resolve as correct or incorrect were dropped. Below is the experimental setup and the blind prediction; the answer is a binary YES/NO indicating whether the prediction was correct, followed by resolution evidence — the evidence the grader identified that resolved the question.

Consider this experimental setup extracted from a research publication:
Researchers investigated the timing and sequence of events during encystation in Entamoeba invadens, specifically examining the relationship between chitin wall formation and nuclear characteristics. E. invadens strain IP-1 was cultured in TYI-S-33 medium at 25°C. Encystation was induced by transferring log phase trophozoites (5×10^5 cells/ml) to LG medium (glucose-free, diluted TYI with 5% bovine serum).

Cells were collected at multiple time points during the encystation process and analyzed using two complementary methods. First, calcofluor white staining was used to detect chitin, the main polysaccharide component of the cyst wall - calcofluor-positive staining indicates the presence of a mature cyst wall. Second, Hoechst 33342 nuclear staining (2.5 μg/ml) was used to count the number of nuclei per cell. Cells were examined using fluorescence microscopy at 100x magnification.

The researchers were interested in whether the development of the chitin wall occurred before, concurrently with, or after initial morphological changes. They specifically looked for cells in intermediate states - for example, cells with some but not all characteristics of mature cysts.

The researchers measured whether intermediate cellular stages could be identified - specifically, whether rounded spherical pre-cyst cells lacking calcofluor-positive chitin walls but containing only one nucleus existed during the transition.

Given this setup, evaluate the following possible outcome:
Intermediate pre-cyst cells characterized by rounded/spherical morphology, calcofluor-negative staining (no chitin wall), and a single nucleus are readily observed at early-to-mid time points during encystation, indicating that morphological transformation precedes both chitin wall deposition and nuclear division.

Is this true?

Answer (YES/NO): YES